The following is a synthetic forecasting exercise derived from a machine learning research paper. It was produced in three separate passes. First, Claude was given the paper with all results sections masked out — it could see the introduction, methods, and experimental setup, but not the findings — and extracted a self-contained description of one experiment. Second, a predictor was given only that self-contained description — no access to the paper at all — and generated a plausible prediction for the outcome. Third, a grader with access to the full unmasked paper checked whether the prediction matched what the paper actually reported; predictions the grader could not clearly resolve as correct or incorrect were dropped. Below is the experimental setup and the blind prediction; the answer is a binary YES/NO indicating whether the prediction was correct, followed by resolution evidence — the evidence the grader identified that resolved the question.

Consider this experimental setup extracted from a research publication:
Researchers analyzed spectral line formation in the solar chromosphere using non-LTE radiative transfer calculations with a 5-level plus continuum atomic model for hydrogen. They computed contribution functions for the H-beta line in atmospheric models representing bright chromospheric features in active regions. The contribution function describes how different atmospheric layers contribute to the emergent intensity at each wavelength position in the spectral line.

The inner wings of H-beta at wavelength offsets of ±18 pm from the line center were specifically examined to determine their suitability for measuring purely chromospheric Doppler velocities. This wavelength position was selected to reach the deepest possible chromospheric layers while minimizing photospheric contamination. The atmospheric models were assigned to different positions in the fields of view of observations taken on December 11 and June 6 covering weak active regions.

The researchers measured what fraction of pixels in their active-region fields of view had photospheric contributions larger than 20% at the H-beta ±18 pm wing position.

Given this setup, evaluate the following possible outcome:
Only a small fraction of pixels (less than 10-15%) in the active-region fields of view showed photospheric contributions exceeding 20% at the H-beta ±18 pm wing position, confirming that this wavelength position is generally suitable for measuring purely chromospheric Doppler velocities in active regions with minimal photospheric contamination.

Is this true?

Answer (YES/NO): NO